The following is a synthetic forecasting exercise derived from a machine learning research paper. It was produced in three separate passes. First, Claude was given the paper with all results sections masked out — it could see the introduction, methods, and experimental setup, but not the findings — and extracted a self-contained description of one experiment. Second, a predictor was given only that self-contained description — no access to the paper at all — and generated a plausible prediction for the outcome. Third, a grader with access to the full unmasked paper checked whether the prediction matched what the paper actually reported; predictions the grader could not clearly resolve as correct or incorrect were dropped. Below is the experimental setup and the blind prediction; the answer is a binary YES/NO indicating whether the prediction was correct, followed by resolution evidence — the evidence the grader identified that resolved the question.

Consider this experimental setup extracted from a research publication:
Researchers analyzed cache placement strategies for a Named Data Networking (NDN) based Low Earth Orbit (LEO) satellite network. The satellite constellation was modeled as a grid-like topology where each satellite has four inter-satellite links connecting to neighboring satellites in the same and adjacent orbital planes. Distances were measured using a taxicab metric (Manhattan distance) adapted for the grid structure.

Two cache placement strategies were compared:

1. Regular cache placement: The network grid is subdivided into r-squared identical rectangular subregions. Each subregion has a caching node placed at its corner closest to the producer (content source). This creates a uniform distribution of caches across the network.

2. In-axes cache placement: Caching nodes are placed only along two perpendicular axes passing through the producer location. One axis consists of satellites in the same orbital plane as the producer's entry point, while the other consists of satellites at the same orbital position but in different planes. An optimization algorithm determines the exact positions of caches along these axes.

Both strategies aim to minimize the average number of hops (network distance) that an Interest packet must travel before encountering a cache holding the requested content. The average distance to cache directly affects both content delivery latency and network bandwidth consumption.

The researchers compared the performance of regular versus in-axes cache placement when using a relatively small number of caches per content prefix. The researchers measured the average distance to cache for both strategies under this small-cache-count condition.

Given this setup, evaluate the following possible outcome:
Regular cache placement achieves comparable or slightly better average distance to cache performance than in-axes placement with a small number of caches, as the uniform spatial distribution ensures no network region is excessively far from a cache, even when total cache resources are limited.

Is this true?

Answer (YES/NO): NO